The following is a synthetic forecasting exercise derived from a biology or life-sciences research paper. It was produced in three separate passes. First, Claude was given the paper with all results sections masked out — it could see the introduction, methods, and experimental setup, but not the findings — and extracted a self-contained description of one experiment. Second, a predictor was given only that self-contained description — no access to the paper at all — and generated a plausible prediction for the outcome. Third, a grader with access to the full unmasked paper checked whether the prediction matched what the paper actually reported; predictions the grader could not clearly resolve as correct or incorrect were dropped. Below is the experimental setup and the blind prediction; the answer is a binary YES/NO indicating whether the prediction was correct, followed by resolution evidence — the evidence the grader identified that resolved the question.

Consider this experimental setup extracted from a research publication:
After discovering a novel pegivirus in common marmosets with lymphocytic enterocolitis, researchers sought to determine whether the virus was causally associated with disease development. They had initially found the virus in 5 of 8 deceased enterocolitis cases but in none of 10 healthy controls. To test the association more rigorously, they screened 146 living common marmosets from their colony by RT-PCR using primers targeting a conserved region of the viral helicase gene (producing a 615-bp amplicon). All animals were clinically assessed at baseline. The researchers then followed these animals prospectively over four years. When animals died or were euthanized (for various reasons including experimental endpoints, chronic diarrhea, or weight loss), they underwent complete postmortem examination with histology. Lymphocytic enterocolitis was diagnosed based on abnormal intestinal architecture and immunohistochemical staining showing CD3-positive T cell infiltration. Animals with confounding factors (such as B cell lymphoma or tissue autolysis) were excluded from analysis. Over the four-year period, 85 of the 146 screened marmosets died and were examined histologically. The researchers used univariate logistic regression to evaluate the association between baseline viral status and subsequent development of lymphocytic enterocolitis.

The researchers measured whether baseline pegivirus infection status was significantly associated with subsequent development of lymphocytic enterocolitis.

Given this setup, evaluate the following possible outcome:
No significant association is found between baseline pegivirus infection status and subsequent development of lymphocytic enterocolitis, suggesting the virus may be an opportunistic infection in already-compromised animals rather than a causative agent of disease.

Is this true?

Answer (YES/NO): YES